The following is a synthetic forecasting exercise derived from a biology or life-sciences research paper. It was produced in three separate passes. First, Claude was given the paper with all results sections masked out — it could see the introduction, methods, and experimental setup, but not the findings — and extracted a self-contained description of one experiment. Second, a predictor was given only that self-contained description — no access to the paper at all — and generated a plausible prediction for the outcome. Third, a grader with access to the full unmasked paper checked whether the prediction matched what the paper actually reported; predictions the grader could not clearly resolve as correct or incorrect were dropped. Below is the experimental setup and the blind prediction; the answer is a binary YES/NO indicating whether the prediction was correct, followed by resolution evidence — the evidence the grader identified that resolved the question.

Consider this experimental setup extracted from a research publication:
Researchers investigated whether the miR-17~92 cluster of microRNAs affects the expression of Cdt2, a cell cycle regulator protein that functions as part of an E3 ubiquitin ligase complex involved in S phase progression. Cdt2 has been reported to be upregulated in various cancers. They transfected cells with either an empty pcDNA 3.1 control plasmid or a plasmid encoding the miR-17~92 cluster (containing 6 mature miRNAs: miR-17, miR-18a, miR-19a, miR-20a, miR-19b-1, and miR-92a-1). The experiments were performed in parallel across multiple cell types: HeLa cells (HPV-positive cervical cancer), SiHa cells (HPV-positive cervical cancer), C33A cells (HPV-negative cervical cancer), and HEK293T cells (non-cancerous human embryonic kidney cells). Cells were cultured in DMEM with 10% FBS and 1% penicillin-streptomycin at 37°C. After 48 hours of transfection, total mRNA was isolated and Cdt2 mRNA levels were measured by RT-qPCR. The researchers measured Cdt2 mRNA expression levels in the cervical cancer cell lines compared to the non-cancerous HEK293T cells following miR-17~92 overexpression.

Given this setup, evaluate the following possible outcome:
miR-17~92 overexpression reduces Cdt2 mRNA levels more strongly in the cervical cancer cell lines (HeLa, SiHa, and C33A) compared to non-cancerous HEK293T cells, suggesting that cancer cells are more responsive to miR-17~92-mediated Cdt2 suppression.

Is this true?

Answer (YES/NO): YES